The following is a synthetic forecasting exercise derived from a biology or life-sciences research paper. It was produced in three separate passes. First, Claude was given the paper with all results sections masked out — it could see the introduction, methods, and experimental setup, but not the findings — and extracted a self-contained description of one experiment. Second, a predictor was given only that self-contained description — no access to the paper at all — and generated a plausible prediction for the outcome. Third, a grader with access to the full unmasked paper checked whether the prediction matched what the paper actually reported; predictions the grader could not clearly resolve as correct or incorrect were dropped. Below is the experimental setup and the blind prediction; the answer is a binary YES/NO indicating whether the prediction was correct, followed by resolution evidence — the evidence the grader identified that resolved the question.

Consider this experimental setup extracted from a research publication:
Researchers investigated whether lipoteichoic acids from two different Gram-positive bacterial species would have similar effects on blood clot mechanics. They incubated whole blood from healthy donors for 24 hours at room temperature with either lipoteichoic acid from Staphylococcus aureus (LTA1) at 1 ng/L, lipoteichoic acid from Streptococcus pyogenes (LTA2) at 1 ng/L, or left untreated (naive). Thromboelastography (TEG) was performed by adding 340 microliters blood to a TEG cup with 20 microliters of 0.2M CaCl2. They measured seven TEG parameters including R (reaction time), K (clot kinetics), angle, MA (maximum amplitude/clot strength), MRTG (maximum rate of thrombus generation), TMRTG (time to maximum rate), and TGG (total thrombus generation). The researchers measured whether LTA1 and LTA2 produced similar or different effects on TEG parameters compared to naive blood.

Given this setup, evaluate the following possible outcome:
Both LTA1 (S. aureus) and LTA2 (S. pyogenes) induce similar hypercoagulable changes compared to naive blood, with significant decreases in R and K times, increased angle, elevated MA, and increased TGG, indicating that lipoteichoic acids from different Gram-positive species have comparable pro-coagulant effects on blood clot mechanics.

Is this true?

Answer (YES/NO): NO